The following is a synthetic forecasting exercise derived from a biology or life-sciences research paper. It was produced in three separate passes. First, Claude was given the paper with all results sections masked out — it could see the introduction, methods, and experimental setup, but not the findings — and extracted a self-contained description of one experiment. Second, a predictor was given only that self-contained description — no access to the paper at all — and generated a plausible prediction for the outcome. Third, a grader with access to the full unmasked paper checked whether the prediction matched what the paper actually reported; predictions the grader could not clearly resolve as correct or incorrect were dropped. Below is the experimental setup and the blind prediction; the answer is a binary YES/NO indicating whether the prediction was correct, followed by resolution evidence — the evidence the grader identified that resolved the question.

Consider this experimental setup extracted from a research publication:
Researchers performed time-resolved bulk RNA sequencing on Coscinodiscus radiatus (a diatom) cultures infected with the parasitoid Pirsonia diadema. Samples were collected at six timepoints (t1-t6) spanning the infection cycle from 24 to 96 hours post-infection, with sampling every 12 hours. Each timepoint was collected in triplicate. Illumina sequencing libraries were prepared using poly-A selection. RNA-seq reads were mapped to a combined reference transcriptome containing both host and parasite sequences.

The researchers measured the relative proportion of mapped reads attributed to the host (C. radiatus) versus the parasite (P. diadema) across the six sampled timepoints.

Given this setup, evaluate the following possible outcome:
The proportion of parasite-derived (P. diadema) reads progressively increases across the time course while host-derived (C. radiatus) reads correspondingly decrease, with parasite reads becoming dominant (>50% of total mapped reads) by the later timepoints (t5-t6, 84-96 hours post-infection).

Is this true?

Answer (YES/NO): YES